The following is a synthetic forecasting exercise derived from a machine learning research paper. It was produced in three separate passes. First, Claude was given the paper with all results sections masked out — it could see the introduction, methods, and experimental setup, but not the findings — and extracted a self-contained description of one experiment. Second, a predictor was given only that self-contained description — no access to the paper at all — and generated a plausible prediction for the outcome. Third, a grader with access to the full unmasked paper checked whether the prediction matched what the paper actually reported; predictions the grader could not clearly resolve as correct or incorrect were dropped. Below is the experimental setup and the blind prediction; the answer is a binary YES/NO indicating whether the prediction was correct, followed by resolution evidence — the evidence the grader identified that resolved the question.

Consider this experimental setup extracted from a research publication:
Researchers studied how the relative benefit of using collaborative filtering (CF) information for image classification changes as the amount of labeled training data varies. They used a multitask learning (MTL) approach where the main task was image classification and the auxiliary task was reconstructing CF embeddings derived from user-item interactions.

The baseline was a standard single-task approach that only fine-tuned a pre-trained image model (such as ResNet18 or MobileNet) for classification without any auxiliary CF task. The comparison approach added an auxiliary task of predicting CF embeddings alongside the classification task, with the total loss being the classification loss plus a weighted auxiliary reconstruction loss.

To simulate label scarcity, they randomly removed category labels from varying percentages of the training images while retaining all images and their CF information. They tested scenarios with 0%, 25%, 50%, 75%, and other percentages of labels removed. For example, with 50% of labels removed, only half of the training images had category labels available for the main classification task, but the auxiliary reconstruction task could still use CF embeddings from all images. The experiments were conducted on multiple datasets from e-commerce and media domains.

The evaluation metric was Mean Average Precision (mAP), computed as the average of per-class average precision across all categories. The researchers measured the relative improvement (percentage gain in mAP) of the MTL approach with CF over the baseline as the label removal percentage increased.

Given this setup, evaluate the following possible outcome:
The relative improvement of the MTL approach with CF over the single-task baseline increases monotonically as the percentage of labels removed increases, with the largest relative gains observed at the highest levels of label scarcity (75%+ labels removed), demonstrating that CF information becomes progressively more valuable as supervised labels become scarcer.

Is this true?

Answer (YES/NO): NO